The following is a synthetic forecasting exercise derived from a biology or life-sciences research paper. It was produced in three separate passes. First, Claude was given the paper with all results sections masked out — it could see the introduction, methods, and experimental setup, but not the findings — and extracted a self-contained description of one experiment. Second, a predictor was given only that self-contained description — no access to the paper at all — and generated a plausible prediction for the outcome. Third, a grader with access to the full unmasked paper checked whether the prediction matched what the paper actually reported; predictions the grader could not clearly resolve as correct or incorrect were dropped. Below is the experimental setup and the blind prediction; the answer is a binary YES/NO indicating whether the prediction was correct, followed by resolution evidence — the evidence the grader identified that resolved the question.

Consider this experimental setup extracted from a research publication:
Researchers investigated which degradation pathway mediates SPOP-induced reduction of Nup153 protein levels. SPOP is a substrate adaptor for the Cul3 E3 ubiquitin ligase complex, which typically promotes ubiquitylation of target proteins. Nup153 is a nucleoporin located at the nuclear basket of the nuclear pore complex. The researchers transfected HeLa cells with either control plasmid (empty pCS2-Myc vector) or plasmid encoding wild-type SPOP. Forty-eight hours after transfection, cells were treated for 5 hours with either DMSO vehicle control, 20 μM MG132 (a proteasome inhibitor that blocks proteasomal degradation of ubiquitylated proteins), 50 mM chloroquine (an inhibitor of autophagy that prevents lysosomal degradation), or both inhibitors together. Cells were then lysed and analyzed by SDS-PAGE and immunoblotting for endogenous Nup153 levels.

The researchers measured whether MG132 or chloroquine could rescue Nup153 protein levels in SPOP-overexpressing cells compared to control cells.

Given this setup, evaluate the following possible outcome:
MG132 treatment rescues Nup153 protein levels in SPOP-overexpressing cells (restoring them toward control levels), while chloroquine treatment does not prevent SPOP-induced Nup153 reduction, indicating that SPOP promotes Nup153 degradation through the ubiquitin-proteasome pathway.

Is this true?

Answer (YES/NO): NO